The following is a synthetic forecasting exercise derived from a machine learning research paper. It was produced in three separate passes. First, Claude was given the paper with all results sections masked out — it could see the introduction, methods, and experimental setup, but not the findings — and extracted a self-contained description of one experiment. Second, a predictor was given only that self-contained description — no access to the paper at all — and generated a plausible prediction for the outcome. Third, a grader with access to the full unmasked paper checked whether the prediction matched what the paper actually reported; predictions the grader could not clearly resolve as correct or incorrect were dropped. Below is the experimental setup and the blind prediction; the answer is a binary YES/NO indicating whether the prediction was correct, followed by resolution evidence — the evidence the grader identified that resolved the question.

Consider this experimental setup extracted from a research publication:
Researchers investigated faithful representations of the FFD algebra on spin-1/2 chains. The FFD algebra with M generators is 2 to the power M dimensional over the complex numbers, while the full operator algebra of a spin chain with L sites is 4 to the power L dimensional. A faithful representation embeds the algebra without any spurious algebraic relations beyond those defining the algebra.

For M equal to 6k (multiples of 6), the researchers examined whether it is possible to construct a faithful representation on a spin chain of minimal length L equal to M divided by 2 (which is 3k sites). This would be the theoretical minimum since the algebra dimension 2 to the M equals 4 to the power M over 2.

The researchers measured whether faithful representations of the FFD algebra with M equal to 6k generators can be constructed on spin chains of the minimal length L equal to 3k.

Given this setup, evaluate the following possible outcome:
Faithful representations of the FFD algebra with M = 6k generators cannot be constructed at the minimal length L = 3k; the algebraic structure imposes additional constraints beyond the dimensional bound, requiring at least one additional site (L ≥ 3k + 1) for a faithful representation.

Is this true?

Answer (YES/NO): NO